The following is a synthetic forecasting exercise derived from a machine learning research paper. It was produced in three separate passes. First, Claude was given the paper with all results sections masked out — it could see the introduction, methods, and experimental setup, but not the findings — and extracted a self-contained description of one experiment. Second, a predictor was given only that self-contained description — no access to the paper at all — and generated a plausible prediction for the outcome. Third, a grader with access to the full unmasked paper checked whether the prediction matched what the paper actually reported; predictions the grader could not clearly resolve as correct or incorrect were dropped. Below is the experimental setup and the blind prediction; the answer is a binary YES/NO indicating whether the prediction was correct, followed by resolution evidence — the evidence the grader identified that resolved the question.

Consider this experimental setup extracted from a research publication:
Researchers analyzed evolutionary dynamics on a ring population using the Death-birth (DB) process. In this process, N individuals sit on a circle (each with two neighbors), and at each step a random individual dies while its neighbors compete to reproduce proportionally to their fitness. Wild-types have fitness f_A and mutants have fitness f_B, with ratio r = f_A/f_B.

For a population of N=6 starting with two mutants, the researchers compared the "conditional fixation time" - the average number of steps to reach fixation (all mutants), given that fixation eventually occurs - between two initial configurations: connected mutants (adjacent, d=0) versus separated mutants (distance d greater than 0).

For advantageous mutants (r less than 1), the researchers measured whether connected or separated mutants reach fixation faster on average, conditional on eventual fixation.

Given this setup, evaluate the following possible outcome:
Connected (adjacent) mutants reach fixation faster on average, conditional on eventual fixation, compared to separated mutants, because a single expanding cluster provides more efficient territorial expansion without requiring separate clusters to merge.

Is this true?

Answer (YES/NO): NO